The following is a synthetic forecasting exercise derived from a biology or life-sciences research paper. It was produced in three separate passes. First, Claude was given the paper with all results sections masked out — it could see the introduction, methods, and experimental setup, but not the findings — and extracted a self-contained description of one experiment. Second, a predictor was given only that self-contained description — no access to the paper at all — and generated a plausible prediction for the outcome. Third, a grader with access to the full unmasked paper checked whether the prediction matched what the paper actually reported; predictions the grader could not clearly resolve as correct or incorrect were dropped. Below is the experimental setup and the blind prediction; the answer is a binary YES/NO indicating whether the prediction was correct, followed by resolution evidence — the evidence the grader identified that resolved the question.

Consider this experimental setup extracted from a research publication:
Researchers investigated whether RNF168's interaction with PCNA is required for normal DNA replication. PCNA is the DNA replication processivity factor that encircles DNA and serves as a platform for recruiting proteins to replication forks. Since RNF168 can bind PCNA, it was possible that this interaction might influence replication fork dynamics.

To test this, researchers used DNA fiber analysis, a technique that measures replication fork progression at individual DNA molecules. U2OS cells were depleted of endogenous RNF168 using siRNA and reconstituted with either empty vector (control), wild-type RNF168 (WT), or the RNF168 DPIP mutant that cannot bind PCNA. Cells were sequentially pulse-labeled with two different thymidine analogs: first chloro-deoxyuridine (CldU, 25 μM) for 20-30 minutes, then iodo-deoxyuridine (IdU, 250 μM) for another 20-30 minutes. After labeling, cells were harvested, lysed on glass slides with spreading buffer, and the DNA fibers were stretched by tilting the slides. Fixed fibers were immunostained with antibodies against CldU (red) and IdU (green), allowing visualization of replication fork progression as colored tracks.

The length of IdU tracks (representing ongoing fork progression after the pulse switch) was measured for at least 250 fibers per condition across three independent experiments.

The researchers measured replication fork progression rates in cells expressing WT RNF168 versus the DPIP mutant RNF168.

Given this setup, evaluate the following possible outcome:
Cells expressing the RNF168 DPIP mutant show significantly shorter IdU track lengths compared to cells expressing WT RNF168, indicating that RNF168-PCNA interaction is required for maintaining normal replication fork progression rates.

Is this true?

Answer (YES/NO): NO